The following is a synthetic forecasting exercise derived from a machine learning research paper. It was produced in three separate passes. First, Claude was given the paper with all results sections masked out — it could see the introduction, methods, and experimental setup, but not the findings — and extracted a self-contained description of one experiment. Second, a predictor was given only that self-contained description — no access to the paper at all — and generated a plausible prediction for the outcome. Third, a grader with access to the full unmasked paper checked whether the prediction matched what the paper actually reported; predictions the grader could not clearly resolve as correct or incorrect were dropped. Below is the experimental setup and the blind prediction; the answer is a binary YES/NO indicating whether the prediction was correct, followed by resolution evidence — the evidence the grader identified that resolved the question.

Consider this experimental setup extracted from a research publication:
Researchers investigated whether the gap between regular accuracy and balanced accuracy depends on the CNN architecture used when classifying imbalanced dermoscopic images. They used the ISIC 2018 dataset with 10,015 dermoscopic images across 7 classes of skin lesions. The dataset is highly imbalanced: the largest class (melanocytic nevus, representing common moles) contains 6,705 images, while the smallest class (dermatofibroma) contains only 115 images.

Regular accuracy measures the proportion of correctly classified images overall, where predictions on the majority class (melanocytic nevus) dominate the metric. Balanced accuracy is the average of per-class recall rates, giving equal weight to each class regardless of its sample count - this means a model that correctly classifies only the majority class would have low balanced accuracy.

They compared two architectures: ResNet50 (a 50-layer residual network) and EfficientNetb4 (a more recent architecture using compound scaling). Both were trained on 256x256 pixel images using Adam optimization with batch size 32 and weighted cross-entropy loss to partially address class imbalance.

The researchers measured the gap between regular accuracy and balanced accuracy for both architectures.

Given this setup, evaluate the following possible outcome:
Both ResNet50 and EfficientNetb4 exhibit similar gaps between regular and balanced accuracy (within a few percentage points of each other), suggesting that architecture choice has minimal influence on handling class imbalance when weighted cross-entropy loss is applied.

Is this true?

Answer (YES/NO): YES